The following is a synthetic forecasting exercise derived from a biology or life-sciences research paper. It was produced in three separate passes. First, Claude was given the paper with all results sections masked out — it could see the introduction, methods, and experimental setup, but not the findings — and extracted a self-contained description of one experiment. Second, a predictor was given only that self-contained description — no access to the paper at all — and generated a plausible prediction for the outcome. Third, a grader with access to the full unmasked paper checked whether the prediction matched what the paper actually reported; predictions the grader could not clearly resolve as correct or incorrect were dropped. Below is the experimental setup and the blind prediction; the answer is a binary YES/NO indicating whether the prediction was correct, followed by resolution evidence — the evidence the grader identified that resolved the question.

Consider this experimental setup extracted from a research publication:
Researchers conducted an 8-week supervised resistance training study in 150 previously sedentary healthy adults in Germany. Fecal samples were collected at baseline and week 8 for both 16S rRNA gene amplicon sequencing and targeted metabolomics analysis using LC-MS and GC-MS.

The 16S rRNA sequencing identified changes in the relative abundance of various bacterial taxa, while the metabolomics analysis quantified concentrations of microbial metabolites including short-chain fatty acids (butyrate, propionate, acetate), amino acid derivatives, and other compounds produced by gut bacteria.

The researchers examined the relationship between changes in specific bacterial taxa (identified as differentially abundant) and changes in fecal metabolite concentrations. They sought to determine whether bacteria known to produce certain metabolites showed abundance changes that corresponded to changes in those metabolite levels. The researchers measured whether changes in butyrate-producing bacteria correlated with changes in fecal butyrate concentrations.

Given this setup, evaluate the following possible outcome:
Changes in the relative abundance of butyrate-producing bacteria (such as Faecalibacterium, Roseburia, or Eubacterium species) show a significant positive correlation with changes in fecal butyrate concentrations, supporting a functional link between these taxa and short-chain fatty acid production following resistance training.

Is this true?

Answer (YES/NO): NO